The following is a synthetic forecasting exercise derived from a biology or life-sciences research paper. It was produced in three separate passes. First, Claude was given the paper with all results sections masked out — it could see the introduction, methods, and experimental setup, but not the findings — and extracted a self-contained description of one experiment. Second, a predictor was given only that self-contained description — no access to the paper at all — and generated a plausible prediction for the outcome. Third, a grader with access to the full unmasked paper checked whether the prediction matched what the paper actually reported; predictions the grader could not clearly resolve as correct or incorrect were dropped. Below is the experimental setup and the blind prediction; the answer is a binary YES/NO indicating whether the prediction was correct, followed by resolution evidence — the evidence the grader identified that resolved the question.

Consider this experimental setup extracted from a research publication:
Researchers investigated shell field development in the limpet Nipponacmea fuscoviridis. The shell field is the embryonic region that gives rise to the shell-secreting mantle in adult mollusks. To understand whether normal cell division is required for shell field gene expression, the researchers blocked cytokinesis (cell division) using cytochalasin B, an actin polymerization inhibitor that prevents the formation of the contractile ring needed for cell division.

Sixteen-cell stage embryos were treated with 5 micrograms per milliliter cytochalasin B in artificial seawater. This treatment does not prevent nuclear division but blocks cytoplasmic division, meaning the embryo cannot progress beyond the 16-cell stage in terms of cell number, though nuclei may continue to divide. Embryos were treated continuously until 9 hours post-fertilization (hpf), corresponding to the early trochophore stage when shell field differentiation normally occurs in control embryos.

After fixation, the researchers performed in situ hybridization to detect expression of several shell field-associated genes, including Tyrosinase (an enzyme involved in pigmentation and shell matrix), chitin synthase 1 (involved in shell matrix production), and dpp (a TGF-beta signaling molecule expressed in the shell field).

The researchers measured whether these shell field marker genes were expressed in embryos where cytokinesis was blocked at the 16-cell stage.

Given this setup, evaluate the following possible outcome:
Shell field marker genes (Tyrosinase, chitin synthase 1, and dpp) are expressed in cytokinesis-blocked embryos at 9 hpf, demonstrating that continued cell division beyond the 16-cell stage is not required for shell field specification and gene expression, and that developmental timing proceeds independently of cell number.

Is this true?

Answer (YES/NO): NO